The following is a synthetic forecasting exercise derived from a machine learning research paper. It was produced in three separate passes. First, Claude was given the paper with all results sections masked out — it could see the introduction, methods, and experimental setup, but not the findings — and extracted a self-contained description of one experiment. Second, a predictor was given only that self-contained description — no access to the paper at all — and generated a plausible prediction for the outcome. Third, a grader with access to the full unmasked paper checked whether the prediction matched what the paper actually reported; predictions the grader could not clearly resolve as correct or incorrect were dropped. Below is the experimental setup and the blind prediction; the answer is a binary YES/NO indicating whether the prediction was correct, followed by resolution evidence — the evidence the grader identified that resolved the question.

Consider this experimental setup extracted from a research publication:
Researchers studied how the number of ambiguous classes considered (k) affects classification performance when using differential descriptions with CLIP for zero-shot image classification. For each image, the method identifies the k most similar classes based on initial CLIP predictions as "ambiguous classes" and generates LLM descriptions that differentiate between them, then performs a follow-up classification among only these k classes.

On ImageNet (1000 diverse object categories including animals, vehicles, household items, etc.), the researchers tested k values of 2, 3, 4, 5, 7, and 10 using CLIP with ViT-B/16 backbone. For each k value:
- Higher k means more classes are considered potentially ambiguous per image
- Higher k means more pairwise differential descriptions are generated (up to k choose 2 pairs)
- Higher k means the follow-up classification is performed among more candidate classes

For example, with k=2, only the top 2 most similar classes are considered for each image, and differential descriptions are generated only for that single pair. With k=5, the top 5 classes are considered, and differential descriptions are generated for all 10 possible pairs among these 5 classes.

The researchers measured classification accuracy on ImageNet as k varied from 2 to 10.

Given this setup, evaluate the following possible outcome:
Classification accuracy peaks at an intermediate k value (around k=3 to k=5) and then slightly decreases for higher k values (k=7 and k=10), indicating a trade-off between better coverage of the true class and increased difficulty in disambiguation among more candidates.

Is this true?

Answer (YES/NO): NO